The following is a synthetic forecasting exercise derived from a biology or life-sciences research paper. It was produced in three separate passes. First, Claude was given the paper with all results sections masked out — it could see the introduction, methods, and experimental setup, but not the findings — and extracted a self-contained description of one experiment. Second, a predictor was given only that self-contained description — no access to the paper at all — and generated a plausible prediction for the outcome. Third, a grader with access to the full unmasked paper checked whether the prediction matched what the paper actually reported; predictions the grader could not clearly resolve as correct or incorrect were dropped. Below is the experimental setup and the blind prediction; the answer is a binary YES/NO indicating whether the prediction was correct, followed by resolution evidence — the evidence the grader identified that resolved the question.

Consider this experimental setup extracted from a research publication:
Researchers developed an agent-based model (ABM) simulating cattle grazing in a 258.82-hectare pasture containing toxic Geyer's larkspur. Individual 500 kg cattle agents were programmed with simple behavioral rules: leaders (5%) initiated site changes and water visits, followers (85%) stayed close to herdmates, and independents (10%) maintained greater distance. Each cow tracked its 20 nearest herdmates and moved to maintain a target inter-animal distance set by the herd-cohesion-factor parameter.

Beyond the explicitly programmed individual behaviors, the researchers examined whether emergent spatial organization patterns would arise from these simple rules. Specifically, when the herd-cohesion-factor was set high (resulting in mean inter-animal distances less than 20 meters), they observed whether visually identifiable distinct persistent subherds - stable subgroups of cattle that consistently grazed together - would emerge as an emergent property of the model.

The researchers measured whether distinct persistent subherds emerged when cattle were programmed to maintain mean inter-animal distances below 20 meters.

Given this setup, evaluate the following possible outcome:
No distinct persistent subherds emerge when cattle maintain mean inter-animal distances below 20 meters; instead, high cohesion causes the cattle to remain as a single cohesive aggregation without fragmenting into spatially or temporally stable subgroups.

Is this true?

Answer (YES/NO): NO